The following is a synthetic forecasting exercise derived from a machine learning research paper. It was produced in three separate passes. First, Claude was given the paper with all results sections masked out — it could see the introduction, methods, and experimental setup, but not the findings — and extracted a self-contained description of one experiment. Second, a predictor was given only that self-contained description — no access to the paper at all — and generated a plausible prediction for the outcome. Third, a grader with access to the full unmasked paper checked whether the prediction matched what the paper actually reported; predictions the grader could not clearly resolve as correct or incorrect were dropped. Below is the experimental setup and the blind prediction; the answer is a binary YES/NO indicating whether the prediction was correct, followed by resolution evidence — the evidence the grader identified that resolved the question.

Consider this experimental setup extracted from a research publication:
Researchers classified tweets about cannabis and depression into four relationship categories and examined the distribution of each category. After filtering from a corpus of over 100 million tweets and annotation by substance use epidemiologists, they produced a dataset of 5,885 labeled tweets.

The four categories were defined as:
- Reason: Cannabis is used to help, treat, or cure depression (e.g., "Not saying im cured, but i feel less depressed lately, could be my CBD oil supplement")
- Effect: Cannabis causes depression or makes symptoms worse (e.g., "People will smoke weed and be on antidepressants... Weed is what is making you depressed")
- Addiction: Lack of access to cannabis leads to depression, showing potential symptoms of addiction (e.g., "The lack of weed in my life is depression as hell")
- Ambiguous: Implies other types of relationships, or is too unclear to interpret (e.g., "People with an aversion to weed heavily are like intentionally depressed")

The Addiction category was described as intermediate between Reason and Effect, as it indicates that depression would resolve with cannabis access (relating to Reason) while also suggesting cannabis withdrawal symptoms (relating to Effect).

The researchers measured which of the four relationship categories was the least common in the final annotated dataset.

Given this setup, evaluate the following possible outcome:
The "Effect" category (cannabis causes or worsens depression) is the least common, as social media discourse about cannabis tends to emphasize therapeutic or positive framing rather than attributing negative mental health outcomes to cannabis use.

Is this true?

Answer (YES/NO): NO